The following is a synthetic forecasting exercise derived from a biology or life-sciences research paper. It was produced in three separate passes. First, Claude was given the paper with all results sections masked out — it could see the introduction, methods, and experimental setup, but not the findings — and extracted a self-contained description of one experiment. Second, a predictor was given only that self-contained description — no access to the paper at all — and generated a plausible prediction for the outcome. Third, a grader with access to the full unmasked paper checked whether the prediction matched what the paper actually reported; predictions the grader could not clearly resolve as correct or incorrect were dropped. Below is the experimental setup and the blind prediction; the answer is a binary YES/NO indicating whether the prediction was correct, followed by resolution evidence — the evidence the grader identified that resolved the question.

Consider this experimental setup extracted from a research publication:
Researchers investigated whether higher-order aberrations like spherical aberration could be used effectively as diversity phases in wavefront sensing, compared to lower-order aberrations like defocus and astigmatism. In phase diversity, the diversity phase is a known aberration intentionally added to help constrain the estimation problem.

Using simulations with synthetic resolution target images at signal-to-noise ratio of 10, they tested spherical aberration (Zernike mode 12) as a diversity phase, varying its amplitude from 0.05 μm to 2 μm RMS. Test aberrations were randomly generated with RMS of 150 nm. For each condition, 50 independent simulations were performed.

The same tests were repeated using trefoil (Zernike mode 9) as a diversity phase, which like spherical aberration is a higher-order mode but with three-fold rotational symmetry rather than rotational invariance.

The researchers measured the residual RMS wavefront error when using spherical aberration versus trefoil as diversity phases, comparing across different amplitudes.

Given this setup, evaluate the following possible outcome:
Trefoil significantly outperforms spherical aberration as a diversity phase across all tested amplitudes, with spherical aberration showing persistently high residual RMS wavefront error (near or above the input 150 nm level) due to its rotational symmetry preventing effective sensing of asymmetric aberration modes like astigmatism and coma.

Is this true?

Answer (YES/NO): NO